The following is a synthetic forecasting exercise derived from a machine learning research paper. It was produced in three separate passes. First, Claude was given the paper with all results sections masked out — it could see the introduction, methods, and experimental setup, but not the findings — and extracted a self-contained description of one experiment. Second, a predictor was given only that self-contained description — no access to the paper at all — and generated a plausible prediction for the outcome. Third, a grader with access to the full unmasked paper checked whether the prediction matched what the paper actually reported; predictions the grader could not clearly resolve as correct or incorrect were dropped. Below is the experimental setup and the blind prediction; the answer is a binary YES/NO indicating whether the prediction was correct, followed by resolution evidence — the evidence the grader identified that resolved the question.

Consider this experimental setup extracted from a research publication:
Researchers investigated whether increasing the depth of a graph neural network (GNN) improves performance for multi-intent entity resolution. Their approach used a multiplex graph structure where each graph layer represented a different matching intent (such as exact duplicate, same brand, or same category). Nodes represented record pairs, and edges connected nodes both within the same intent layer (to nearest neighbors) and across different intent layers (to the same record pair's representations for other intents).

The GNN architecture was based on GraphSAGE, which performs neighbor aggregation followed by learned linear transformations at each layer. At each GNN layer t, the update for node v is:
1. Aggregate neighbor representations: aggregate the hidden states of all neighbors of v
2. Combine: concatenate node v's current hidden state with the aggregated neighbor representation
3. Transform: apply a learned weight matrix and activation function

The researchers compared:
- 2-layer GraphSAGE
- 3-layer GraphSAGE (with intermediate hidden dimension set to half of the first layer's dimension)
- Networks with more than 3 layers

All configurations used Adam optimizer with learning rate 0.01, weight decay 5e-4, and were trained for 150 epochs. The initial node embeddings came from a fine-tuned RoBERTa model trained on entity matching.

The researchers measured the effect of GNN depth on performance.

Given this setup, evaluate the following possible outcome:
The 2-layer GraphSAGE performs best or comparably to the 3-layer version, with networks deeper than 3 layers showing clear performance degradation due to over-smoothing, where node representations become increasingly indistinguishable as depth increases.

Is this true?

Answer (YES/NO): NO